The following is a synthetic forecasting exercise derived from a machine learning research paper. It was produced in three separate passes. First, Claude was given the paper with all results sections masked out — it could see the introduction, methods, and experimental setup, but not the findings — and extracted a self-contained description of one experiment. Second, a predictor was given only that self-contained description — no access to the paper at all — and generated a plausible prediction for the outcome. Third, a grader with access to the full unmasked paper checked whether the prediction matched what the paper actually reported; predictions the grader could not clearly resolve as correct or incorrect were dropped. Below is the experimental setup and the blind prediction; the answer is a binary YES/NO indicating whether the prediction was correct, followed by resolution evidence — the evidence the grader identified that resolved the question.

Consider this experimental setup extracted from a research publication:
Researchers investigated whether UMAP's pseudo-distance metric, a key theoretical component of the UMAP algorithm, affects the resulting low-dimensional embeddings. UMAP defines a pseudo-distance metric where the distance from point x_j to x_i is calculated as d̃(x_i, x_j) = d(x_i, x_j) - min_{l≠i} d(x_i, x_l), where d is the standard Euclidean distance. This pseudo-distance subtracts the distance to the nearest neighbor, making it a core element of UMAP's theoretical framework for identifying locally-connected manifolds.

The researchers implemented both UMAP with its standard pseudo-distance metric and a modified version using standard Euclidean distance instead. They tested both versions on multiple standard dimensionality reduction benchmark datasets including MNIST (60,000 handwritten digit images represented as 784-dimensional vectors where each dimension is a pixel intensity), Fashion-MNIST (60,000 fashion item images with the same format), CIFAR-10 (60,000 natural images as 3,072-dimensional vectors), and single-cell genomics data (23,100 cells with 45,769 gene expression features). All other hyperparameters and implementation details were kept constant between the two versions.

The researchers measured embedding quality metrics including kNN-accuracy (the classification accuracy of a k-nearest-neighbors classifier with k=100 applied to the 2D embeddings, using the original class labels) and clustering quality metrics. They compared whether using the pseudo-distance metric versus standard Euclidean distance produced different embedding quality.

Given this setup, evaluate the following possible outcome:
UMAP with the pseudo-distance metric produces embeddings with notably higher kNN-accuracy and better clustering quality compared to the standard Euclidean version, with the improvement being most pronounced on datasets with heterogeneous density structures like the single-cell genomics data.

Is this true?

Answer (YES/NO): NO